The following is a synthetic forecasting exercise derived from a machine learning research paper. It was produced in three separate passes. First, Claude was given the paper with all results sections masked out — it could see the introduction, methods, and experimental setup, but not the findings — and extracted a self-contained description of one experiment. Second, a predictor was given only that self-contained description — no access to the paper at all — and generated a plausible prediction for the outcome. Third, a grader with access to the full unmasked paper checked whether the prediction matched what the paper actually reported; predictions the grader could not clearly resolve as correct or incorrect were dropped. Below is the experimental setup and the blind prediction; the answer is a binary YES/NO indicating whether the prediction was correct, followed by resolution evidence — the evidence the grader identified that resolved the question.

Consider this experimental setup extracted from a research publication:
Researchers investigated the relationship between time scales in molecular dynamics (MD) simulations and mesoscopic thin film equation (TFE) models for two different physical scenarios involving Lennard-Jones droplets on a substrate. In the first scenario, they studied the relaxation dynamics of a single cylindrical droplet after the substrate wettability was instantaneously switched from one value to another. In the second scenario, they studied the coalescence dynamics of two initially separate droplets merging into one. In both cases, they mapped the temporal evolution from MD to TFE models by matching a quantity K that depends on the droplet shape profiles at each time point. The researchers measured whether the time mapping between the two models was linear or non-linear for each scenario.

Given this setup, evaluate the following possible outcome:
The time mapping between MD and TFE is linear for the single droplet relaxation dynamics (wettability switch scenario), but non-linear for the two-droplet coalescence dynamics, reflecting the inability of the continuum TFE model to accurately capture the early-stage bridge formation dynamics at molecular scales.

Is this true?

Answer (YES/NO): YES